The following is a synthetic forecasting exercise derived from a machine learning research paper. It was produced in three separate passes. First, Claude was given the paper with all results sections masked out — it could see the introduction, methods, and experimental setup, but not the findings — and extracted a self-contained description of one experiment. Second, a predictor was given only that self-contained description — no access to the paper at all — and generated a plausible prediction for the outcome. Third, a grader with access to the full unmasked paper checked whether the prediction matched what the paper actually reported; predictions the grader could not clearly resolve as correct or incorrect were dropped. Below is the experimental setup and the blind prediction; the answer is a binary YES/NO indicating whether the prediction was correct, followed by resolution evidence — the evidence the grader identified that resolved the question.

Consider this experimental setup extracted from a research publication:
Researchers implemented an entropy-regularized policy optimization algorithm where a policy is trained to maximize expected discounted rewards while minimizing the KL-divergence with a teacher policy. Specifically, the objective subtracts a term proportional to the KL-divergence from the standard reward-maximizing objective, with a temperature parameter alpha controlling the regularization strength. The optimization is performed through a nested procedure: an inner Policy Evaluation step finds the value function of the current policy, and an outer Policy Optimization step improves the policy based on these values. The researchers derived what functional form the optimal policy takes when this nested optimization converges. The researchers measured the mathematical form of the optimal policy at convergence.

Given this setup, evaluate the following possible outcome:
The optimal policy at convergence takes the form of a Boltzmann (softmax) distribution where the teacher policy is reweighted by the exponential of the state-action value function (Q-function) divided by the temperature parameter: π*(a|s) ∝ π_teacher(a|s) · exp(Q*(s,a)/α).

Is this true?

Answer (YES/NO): YES